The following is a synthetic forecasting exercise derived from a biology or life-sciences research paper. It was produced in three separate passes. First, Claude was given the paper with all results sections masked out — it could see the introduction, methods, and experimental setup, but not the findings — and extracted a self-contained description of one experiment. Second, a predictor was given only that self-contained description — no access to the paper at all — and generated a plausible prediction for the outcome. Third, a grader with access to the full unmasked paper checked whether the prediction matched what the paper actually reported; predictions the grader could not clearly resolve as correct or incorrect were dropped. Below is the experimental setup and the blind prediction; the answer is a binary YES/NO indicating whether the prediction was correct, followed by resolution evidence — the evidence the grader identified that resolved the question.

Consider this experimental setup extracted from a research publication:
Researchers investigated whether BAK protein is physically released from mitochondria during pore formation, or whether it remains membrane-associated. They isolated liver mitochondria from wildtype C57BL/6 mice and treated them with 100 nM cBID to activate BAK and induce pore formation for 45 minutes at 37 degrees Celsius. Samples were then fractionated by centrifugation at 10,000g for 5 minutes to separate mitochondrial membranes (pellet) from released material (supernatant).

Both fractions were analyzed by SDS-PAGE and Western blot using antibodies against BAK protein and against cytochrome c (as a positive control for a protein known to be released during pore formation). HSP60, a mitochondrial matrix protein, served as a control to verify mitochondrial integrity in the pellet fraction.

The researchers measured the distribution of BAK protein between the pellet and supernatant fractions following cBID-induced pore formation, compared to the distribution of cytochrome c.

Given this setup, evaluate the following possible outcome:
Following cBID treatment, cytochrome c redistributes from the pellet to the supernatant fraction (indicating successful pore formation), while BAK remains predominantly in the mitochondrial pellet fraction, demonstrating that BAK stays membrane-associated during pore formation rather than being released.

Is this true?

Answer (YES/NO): YES